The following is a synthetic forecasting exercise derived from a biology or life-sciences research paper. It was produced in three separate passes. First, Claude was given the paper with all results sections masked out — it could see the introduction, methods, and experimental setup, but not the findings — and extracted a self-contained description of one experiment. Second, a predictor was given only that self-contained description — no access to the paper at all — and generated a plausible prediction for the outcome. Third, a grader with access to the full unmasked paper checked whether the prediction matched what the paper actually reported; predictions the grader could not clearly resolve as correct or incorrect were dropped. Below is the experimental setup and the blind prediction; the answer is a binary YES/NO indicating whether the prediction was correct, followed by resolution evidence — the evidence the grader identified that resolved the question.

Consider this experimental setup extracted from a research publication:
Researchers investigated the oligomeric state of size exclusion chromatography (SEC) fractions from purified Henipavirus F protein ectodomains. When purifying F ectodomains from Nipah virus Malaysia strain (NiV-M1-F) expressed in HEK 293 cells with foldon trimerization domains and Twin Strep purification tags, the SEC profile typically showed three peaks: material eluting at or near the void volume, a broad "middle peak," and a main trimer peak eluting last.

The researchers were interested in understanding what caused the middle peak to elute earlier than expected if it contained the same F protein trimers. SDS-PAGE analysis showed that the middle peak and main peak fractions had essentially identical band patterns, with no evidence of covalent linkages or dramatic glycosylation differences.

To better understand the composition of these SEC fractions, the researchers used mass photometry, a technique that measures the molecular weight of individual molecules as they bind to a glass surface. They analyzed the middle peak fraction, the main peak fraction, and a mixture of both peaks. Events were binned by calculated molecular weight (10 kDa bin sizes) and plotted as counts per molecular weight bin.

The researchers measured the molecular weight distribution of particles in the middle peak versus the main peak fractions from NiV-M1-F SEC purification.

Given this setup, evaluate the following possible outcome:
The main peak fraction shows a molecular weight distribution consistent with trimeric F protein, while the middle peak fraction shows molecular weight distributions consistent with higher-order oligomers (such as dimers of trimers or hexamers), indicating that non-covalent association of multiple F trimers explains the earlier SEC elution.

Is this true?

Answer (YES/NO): NO